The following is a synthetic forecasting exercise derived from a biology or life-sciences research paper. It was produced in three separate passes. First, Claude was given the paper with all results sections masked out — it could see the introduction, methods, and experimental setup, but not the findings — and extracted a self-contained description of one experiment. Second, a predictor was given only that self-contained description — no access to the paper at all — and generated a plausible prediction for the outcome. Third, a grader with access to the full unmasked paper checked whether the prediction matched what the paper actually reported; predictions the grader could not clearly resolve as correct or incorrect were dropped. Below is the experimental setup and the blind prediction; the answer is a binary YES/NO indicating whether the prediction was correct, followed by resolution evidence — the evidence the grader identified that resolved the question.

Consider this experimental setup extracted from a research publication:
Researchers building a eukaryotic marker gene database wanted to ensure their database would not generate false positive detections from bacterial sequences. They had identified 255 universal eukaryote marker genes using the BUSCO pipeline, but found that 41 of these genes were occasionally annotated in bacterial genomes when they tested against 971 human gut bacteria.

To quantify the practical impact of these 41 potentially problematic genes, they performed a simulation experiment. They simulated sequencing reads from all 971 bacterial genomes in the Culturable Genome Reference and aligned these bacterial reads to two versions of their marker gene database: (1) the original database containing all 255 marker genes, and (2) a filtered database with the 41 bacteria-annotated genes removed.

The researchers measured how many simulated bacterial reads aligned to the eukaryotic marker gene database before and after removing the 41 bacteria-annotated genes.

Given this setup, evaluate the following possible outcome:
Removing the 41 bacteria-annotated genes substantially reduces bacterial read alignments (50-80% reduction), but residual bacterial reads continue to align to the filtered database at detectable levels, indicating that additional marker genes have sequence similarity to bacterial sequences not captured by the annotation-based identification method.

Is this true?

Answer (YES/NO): NO